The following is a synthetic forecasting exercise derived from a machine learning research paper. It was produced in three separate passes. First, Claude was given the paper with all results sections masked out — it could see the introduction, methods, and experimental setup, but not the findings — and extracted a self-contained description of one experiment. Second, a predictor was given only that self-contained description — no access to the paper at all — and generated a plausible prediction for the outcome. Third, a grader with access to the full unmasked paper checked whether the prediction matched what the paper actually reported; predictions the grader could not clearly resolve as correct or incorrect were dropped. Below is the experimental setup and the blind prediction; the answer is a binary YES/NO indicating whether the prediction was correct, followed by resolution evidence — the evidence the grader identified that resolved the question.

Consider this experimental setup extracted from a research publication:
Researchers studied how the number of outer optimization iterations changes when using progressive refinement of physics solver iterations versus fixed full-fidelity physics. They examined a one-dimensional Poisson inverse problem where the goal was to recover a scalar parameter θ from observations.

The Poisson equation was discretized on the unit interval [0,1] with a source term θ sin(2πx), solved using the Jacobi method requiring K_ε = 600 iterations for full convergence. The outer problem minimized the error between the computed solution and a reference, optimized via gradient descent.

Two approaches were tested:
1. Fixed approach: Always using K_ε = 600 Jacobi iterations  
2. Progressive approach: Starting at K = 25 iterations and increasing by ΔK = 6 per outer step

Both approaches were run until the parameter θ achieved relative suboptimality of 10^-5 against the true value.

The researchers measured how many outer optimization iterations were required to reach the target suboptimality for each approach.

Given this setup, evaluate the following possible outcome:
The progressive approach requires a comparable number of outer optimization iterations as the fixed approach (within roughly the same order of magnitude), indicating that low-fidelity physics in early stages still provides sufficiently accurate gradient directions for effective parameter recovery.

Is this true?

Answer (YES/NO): YES